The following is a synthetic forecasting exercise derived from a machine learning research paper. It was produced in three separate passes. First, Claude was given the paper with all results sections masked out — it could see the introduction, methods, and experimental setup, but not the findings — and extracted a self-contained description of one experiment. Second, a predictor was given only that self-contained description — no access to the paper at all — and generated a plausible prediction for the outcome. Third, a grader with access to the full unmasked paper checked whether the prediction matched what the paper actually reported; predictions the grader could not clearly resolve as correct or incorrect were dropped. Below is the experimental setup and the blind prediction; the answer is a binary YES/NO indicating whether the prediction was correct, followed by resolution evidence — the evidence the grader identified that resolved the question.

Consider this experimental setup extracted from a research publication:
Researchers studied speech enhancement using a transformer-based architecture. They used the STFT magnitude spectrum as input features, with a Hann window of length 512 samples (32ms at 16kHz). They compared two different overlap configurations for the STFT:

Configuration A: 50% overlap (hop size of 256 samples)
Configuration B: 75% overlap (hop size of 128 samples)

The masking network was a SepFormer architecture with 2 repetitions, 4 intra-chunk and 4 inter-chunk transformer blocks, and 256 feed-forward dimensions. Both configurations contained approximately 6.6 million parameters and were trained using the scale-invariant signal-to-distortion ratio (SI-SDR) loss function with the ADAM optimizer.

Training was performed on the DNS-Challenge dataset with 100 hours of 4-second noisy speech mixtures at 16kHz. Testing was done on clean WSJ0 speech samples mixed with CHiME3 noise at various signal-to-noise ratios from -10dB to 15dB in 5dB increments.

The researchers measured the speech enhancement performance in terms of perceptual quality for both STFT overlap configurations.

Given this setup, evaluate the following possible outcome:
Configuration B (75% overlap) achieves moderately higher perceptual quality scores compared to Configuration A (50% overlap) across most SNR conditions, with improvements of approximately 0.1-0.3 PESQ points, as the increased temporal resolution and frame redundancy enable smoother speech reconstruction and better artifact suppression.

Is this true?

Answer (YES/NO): NO